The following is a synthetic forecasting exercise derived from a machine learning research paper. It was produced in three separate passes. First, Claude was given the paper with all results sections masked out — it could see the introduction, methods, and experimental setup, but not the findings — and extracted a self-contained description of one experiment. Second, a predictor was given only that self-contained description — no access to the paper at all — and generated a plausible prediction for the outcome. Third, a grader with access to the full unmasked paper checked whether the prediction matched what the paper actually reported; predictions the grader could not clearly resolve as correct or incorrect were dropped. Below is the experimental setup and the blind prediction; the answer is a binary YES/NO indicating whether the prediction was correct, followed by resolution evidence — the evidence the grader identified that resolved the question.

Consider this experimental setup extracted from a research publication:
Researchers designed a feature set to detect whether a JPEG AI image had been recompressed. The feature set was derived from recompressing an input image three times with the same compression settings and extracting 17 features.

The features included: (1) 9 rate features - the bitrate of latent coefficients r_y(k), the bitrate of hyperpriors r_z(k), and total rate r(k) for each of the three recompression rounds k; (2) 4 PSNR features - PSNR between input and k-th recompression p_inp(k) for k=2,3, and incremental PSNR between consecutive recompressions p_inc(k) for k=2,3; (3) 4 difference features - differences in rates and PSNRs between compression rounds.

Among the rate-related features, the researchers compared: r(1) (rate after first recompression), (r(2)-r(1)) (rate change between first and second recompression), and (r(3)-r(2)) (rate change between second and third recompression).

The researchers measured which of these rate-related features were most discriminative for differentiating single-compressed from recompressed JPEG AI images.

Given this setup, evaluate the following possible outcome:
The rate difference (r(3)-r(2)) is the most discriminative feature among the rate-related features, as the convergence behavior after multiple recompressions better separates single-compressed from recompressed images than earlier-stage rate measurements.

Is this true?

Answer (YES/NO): NO